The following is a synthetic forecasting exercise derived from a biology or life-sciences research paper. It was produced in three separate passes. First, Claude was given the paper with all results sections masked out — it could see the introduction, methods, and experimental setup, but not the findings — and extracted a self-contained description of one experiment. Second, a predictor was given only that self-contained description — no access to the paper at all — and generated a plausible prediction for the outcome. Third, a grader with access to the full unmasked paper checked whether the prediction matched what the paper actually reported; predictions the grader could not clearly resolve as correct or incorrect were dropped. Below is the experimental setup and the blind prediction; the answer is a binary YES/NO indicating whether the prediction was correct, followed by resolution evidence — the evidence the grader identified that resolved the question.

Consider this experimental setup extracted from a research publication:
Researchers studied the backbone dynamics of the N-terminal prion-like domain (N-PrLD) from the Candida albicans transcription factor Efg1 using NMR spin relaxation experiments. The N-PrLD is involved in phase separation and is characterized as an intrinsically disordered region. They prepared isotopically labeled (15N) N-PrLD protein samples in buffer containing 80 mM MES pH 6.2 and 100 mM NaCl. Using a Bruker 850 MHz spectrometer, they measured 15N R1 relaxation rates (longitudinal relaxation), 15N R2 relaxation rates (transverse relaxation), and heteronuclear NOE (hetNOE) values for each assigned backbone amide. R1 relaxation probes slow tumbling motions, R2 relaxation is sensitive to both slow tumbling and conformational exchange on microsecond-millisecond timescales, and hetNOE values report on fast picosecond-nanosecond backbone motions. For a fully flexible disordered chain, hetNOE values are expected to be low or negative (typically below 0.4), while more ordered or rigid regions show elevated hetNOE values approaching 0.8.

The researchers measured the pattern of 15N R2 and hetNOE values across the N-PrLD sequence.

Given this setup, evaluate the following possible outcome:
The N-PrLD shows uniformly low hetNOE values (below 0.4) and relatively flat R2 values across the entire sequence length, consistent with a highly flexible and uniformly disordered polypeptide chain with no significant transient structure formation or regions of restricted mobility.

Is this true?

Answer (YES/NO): NO